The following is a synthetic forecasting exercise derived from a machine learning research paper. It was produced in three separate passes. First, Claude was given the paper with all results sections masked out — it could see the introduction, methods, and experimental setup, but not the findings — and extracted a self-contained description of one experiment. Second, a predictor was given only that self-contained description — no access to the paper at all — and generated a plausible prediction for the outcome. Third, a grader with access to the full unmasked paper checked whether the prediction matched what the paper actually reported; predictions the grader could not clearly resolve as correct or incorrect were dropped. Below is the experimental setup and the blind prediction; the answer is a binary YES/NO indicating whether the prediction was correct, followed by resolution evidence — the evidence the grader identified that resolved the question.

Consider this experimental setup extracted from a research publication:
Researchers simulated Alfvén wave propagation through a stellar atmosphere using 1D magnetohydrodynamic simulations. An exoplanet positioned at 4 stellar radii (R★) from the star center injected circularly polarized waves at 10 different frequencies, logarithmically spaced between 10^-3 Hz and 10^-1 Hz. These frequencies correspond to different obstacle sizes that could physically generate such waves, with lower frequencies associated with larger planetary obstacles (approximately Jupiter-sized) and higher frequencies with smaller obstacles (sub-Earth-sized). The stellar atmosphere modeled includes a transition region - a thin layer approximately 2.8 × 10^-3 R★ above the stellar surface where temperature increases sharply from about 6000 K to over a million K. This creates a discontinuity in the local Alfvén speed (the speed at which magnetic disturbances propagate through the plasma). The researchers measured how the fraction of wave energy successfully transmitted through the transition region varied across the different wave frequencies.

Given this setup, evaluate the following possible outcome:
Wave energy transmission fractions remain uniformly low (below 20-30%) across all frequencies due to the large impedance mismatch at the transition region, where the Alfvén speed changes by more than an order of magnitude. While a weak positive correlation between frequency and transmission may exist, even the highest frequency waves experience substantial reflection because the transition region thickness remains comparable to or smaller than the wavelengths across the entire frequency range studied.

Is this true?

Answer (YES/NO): NO